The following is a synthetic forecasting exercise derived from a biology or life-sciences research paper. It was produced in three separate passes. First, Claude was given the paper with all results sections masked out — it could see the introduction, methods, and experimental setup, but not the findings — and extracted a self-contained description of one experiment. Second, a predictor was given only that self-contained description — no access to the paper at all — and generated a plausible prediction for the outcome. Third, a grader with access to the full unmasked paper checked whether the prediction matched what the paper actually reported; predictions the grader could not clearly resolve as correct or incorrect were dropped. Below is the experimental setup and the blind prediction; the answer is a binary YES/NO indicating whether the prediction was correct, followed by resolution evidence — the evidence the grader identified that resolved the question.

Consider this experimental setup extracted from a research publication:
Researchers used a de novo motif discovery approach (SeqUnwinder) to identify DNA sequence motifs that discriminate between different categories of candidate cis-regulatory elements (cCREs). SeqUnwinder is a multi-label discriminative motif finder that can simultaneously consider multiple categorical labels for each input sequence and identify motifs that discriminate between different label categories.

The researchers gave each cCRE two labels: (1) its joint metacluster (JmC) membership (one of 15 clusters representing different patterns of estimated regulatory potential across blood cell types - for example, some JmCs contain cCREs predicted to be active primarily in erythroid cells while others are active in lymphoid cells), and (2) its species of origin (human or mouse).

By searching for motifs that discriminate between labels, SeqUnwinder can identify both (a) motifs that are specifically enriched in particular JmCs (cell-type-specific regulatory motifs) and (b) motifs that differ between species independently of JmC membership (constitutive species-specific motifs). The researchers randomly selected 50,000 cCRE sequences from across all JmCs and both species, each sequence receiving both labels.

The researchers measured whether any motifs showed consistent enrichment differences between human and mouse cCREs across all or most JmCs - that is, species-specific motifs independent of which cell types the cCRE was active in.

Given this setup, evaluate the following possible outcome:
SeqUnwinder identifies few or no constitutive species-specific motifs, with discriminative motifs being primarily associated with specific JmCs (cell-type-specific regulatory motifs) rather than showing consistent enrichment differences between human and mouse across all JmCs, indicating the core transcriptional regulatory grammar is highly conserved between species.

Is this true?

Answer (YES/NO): YES